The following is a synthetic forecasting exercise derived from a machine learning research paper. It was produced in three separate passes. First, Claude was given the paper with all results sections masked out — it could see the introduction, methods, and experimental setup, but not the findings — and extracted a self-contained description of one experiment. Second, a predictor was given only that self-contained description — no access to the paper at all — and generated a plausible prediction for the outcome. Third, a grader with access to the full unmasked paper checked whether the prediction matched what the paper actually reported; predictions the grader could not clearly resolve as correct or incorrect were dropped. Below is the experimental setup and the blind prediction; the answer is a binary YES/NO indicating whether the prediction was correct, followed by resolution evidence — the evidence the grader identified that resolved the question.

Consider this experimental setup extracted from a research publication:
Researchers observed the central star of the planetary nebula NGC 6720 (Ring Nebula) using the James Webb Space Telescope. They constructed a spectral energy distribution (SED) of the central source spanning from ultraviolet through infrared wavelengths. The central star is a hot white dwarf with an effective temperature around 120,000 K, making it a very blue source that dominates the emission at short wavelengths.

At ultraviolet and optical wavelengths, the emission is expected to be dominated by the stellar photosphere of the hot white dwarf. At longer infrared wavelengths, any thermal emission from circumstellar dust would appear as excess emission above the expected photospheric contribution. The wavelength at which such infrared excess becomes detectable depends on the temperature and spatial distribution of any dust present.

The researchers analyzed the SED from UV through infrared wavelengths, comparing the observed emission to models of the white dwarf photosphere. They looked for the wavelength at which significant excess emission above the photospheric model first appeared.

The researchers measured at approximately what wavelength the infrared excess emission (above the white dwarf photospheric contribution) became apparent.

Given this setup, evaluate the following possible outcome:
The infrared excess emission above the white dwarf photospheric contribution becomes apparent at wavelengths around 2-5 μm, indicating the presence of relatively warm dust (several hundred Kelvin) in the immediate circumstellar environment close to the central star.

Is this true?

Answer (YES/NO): NO